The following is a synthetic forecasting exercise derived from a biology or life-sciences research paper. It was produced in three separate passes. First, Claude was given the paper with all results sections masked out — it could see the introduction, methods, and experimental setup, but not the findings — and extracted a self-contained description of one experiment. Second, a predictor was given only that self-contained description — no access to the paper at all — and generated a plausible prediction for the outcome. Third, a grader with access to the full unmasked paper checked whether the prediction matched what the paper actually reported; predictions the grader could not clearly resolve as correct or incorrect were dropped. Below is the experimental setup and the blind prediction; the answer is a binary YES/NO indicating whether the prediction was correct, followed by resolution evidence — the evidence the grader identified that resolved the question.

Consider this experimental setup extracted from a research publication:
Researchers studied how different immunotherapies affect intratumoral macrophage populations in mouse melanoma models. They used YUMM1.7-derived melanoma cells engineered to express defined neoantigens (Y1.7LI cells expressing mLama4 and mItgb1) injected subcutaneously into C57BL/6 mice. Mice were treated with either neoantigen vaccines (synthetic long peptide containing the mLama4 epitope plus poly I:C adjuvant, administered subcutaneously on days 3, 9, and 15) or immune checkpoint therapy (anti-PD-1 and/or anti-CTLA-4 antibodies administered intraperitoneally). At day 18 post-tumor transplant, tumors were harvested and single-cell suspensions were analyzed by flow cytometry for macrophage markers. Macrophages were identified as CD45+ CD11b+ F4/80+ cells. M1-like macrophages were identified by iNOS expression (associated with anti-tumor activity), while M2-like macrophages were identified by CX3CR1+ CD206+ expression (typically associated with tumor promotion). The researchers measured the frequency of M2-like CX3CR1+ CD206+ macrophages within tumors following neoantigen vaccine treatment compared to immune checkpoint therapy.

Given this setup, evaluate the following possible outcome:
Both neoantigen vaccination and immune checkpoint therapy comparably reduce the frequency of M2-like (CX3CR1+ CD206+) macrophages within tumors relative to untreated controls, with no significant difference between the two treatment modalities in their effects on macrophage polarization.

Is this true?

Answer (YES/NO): NO